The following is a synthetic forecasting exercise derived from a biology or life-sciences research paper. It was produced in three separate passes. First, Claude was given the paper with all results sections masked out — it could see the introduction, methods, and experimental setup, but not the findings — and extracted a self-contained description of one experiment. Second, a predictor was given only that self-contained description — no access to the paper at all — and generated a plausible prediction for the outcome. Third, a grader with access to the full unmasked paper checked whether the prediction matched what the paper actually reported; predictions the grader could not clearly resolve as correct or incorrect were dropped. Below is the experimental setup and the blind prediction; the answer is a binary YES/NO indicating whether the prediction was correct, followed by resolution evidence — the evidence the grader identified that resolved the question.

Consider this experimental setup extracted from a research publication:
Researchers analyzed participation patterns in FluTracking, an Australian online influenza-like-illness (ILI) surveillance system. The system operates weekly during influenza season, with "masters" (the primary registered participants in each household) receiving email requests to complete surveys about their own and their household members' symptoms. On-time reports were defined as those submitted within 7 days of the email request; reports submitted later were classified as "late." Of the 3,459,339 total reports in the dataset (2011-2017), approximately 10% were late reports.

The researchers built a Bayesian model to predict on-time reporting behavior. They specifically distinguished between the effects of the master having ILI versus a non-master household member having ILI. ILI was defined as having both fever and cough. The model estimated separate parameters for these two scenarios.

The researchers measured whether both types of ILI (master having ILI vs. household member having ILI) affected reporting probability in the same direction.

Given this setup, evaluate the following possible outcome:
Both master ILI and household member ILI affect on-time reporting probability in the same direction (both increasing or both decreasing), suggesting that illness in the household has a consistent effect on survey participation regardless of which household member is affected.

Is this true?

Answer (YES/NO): YES